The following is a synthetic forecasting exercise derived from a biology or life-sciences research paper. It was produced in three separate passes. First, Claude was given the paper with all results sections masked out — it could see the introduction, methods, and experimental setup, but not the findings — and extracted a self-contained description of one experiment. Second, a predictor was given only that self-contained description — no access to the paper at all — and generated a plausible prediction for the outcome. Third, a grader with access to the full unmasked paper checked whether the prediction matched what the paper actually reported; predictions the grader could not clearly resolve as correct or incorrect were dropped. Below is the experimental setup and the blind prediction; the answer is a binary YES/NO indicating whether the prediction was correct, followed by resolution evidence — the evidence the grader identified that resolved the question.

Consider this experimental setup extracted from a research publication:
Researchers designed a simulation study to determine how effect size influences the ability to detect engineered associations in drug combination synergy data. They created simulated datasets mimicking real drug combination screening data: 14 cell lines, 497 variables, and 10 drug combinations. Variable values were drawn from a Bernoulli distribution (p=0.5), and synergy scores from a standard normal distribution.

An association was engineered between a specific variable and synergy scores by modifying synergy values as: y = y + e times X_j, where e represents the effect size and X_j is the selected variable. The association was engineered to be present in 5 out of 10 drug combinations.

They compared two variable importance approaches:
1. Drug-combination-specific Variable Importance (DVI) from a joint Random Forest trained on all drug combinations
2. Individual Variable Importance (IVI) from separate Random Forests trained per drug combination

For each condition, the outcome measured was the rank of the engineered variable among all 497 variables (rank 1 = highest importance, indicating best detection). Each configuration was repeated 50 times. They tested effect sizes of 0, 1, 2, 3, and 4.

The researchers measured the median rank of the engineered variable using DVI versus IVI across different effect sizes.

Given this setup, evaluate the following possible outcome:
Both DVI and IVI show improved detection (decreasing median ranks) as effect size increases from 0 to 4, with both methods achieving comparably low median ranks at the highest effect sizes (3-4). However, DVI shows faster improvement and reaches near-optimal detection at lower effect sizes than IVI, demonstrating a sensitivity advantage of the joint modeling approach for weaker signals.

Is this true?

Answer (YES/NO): YES